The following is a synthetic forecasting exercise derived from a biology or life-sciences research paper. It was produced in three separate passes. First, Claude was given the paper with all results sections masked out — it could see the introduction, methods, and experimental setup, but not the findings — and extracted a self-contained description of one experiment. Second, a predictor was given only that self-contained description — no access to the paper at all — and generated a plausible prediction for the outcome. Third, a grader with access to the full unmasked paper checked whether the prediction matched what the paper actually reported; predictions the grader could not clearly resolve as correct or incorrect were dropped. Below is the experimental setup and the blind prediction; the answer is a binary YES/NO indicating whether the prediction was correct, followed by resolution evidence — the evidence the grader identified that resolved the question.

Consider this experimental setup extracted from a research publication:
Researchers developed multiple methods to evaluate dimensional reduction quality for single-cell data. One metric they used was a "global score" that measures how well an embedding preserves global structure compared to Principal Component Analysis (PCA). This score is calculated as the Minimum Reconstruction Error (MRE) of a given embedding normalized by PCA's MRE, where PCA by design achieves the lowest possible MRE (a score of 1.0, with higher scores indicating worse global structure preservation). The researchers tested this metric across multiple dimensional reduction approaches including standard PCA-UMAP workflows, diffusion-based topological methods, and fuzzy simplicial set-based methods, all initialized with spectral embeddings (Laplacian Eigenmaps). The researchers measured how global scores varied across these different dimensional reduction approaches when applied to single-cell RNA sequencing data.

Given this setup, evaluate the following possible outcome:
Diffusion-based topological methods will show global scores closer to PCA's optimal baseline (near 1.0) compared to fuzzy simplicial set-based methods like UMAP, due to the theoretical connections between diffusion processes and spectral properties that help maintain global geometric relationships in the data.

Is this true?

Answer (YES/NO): NO